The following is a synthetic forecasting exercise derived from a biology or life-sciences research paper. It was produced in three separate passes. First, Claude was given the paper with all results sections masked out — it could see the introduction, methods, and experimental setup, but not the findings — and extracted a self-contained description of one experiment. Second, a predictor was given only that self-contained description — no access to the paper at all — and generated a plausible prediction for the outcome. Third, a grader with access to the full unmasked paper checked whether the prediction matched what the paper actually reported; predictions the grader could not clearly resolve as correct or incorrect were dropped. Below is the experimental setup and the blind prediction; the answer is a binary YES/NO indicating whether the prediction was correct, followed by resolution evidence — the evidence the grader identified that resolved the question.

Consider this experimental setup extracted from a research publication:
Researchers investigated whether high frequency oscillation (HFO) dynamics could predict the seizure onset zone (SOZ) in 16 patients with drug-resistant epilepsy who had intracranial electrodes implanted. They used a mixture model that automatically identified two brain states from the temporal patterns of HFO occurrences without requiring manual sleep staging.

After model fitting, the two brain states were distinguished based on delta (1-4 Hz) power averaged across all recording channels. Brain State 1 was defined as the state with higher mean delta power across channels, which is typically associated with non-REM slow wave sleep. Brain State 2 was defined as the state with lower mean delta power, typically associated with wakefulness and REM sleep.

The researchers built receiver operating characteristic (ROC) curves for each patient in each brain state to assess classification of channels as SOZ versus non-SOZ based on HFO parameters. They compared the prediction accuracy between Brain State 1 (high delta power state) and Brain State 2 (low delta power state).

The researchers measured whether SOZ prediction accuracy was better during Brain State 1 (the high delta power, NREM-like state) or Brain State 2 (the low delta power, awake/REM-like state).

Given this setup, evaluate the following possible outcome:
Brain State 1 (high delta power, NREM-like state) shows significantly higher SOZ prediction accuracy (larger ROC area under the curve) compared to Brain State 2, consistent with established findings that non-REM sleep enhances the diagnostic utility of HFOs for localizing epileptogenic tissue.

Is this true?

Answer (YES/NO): YES